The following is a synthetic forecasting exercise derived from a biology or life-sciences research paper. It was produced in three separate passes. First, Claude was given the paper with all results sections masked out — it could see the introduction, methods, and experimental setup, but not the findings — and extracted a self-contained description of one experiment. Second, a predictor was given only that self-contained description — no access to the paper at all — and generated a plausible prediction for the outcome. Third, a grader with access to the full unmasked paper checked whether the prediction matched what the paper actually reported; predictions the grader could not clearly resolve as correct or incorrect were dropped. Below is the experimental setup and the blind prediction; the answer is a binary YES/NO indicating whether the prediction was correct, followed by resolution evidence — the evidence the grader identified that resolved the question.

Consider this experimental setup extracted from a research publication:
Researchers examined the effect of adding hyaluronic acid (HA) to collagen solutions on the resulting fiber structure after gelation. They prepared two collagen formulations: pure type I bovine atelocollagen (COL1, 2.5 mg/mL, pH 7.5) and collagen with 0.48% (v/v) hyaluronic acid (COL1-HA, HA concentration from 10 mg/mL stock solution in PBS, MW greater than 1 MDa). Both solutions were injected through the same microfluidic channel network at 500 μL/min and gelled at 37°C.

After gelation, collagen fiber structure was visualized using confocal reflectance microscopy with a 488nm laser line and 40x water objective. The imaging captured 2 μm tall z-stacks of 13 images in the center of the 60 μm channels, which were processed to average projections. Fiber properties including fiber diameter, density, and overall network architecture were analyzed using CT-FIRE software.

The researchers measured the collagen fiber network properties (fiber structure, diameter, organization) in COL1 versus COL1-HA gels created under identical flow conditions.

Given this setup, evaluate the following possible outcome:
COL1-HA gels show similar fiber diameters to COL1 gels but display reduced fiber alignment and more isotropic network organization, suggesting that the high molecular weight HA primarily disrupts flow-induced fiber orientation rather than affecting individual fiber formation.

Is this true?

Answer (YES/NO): NO